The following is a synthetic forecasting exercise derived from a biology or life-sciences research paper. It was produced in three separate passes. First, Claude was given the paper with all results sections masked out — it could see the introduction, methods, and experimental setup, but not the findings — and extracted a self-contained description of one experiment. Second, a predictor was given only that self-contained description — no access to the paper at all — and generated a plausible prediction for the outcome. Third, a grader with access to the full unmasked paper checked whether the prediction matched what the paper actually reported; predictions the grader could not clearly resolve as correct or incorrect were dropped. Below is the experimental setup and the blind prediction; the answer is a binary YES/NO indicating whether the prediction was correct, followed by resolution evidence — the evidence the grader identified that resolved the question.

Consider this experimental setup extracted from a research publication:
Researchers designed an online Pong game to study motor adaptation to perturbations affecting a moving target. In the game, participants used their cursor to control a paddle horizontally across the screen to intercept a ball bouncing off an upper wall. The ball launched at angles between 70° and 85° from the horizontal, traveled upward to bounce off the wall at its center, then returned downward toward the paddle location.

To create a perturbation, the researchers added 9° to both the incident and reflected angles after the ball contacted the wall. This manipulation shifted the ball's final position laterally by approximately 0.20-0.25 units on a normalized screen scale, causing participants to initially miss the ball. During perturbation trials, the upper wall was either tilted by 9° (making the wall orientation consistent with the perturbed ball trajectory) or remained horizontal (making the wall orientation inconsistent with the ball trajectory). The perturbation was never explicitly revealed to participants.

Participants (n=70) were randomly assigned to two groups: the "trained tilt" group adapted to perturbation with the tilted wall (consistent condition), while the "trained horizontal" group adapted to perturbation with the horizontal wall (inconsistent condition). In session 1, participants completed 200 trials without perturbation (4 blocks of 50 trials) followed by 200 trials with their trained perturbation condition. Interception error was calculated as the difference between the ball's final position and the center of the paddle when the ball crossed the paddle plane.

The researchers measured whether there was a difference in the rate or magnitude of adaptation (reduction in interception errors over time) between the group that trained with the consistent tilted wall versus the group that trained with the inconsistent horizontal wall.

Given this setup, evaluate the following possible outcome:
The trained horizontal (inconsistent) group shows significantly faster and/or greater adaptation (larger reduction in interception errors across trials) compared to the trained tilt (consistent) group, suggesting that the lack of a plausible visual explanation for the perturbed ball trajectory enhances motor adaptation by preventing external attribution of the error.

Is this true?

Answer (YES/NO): NO